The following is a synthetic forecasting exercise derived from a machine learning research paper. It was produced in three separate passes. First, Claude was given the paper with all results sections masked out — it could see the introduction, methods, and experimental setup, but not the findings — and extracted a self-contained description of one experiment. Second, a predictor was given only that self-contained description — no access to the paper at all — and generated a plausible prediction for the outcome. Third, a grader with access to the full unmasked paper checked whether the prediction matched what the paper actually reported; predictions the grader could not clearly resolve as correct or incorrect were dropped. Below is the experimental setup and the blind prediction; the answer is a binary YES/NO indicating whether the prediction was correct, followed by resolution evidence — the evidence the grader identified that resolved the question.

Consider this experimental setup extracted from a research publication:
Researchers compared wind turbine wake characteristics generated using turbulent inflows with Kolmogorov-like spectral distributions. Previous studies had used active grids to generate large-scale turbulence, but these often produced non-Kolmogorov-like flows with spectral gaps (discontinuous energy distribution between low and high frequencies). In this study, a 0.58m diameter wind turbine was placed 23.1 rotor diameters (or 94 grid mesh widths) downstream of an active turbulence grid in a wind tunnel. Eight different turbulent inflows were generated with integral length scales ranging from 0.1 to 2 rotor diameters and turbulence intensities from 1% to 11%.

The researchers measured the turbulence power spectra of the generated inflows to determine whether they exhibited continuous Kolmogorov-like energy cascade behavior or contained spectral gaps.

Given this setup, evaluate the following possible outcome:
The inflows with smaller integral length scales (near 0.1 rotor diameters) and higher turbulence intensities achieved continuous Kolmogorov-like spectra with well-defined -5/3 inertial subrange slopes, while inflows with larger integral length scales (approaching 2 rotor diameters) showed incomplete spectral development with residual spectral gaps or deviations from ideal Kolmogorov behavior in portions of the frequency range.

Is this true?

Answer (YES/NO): NO